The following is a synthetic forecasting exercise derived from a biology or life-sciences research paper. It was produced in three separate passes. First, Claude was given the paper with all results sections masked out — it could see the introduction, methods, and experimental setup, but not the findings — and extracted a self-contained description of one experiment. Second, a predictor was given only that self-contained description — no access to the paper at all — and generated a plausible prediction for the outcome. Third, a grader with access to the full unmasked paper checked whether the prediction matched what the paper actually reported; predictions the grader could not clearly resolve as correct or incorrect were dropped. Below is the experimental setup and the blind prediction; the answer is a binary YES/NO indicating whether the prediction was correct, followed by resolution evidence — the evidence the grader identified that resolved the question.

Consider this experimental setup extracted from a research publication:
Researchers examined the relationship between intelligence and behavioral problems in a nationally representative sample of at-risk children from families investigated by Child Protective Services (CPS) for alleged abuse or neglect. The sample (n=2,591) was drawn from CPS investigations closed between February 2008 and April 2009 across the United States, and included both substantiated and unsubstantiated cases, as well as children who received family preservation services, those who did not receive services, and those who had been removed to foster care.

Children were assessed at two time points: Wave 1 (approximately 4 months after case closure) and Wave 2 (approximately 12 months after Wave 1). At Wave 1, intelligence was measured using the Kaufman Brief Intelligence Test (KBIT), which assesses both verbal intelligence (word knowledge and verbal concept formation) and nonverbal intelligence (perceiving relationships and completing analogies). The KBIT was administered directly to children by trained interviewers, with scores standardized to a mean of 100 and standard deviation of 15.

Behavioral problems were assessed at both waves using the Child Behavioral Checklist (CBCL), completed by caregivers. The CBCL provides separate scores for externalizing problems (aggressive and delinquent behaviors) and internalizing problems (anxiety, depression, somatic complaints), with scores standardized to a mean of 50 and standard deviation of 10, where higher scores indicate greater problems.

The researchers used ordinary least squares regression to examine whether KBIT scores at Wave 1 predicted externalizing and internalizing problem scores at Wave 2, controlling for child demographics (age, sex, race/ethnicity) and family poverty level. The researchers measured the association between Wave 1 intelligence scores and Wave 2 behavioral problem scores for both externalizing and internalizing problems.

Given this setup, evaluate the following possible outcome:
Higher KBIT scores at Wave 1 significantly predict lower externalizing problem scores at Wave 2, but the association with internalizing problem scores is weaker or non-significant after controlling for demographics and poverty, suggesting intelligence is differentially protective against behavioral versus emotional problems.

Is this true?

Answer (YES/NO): NO